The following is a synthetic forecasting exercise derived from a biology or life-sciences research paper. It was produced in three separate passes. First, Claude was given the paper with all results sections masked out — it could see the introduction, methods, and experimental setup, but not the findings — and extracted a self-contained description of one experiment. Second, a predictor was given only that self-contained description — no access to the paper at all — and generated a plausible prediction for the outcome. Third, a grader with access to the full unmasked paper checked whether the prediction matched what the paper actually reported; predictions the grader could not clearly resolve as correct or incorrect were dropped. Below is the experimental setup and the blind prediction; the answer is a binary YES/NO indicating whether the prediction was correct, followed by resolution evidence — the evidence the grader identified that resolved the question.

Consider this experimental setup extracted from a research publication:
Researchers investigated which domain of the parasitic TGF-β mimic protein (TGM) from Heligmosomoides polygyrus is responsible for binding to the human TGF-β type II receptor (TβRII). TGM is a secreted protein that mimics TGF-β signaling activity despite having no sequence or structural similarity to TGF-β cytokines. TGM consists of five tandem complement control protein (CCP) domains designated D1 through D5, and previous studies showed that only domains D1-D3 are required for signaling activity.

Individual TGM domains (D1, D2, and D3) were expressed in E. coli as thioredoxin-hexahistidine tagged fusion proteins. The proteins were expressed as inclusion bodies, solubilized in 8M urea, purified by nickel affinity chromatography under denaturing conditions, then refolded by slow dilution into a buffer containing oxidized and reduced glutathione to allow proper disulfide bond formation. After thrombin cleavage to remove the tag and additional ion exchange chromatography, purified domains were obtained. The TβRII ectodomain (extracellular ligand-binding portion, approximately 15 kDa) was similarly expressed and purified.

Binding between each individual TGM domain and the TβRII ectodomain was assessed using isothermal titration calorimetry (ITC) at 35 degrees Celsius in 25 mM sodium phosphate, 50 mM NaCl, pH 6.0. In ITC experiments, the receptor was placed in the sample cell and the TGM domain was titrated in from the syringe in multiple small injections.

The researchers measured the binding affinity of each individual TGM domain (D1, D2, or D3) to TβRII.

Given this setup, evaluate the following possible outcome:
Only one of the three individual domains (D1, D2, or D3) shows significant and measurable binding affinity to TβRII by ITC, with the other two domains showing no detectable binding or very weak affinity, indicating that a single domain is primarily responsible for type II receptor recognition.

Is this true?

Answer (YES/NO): YES